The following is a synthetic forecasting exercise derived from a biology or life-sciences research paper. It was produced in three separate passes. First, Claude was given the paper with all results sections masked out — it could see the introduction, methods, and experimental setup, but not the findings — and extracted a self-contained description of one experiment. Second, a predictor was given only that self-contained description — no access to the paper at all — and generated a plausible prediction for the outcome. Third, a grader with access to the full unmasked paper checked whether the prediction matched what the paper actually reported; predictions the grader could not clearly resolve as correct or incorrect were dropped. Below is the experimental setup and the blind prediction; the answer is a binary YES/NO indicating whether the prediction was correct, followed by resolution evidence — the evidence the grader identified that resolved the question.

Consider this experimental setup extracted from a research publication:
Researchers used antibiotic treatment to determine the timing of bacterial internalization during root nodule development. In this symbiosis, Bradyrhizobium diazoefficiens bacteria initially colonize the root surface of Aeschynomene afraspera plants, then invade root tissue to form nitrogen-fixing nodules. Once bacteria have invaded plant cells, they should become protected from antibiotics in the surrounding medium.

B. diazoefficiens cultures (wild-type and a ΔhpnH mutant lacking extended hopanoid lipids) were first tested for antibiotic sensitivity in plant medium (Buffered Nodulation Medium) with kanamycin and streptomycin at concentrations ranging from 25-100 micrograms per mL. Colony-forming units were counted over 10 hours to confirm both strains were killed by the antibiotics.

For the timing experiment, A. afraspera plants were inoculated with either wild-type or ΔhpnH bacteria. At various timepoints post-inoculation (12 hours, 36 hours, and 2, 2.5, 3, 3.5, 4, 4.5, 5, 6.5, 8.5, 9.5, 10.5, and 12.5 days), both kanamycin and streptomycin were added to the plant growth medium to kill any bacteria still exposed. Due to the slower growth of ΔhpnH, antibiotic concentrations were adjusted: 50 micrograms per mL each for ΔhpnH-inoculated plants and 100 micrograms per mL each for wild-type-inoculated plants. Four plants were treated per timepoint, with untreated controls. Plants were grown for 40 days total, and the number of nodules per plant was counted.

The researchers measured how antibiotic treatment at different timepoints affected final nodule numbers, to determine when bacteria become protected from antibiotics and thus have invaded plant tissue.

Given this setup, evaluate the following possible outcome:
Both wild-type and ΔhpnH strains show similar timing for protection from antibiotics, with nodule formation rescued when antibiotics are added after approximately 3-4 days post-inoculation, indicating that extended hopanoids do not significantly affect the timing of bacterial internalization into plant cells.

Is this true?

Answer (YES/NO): NO